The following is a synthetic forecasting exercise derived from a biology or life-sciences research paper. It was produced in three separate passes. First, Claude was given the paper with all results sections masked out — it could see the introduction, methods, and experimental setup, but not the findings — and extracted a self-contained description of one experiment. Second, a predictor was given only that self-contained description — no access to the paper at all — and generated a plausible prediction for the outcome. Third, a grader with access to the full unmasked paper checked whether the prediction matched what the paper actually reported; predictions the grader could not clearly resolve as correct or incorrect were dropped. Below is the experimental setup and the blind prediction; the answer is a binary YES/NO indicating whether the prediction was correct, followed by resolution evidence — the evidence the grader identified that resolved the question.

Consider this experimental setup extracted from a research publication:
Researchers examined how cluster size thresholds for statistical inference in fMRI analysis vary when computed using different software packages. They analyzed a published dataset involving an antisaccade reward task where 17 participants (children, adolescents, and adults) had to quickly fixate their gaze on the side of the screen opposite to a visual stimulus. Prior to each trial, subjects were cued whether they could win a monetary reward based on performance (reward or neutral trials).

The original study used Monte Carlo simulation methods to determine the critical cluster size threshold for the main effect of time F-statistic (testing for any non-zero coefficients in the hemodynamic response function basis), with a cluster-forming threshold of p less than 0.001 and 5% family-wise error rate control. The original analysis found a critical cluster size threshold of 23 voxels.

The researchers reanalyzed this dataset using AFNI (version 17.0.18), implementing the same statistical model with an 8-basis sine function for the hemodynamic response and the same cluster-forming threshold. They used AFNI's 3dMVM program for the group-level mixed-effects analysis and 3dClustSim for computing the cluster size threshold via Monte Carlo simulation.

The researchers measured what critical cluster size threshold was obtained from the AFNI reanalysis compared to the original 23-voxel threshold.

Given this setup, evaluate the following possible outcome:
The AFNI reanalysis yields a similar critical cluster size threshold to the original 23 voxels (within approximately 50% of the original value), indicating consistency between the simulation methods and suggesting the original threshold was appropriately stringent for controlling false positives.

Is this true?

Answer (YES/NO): NO